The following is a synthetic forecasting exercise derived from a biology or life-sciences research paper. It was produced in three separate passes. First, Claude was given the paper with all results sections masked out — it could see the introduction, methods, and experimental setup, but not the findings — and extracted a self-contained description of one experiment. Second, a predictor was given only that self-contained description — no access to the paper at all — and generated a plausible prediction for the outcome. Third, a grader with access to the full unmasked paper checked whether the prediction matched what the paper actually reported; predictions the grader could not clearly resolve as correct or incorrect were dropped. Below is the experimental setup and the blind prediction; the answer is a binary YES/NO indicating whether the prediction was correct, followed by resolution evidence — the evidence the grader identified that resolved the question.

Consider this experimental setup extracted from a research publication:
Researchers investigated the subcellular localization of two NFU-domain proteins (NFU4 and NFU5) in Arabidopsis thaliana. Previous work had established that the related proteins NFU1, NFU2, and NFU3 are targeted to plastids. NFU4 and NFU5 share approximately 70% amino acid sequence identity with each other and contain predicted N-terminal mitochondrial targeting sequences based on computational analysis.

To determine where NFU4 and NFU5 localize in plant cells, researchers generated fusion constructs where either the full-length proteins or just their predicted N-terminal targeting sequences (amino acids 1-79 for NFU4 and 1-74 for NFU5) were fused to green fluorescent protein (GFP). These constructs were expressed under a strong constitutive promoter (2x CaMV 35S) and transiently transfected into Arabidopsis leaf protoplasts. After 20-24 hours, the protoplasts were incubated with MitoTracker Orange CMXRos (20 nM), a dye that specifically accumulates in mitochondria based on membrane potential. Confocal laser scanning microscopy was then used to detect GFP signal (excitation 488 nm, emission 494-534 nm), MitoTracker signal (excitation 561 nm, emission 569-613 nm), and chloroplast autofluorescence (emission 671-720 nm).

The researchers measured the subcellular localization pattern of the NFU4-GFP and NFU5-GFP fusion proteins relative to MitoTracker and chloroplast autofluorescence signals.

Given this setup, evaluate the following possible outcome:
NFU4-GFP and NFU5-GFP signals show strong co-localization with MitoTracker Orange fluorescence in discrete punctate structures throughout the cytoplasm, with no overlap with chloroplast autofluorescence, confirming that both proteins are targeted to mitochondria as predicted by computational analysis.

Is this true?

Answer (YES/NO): YES